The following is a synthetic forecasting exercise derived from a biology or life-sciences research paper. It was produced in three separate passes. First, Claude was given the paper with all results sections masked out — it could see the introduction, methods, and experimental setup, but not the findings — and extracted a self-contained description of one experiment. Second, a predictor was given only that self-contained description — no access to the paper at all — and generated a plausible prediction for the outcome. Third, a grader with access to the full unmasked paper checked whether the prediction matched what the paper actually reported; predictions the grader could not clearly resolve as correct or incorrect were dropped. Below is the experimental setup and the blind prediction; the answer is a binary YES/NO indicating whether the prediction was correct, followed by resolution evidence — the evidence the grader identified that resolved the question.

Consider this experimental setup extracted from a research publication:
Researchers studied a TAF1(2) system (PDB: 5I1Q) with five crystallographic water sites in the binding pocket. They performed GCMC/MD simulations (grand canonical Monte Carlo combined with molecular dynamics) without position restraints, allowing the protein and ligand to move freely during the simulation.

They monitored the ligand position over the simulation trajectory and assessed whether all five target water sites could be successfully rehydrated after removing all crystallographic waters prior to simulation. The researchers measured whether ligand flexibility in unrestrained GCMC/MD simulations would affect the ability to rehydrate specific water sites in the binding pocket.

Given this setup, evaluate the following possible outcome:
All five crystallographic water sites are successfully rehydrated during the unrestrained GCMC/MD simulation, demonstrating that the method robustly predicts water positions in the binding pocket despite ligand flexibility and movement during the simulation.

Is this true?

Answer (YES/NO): NO